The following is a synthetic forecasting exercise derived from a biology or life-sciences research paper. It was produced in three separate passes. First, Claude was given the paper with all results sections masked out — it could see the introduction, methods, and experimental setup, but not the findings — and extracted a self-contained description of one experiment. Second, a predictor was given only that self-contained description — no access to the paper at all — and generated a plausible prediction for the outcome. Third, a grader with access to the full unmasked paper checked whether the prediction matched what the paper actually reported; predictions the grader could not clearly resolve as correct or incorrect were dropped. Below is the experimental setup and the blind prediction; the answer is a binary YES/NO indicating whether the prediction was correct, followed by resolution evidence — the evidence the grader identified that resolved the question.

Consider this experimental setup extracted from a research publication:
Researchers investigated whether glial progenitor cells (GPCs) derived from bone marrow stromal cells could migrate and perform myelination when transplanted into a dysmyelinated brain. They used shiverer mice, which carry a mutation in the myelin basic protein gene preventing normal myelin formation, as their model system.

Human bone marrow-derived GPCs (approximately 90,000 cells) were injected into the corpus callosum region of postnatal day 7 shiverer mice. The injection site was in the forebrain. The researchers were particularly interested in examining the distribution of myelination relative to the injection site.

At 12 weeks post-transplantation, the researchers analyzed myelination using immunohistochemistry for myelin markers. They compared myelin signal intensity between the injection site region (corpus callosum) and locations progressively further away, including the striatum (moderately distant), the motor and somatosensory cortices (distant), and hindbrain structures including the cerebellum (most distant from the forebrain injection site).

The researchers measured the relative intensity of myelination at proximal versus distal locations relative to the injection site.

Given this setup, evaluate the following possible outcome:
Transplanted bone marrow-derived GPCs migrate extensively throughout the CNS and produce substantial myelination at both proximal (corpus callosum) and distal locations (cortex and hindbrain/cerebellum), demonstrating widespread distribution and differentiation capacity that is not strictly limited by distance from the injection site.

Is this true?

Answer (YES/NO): YES